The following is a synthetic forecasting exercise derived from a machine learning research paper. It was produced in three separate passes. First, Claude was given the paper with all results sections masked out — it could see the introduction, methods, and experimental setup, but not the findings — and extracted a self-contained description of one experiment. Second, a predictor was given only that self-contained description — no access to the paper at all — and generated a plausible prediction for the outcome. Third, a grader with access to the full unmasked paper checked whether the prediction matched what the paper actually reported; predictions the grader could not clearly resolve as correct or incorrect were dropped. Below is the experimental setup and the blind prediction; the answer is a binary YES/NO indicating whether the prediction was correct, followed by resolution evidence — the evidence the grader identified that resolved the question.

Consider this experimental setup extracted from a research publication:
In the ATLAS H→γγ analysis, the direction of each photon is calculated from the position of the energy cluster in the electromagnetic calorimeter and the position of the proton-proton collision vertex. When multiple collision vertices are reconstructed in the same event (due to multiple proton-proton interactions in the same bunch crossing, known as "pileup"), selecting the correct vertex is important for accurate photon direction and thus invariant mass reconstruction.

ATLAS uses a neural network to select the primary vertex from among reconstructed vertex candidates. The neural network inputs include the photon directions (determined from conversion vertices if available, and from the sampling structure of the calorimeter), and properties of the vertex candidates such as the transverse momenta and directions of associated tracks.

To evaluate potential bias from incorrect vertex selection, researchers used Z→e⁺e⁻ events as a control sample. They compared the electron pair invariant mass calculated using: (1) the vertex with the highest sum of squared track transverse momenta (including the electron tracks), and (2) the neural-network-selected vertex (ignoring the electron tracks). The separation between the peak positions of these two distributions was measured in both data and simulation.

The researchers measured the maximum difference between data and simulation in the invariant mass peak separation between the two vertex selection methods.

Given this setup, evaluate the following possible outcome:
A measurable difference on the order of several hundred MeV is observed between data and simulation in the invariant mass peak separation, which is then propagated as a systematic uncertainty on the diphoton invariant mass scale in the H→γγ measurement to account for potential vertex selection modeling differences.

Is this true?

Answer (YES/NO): NO